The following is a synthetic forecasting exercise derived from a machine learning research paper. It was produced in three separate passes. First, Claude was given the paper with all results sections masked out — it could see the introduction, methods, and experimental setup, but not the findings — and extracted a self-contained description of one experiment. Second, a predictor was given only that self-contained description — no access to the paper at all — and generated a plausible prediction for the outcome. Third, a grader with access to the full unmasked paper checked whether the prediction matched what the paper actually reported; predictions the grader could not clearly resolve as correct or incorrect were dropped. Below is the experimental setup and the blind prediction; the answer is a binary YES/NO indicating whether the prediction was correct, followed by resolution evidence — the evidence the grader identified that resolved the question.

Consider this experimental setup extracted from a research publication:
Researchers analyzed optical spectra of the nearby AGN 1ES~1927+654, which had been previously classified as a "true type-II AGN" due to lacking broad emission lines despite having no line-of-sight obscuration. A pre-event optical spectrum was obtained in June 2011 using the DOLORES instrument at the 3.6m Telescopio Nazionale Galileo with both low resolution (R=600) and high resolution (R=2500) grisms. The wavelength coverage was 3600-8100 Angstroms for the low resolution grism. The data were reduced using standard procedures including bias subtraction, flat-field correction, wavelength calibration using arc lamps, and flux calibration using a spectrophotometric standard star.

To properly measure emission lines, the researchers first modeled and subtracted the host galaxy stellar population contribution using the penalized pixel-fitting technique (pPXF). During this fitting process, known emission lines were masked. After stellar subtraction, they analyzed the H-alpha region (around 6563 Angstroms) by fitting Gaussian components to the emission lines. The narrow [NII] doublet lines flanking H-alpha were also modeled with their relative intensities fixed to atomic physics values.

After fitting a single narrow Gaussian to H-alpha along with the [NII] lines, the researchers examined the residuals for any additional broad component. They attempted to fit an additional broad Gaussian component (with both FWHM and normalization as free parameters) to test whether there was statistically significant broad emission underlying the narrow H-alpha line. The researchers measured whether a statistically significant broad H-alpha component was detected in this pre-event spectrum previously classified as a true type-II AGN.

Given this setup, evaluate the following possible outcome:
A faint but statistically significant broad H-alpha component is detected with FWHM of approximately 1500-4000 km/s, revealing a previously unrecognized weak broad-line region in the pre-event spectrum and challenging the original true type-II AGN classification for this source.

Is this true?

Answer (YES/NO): YES